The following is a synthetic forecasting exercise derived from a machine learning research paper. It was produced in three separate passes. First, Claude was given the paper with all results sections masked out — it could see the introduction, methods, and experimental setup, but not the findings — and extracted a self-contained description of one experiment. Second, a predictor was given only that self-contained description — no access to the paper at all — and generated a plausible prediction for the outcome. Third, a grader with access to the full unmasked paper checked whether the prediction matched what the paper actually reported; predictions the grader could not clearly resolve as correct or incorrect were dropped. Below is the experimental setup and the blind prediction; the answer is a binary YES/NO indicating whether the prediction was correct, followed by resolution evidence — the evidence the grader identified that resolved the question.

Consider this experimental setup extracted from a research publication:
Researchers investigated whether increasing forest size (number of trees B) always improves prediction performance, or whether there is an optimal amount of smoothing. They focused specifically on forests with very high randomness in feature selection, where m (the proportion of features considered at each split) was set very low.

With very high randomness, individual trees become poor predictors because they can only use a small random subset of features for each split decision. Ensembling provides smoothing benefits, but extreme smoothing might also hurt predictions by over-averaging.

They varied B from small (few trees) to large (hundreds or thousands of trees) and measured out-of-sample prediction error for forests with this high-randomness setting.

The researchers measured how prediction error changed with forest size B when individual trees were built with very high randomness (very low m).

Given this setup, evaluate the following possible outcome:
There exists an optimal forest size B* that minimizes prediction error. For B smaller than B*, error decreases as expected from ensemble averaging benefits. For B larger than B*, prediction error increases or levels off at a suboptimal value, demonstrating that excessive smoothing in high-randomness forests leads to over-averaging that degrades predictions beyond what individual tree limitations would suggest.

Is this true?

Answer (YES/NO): NO